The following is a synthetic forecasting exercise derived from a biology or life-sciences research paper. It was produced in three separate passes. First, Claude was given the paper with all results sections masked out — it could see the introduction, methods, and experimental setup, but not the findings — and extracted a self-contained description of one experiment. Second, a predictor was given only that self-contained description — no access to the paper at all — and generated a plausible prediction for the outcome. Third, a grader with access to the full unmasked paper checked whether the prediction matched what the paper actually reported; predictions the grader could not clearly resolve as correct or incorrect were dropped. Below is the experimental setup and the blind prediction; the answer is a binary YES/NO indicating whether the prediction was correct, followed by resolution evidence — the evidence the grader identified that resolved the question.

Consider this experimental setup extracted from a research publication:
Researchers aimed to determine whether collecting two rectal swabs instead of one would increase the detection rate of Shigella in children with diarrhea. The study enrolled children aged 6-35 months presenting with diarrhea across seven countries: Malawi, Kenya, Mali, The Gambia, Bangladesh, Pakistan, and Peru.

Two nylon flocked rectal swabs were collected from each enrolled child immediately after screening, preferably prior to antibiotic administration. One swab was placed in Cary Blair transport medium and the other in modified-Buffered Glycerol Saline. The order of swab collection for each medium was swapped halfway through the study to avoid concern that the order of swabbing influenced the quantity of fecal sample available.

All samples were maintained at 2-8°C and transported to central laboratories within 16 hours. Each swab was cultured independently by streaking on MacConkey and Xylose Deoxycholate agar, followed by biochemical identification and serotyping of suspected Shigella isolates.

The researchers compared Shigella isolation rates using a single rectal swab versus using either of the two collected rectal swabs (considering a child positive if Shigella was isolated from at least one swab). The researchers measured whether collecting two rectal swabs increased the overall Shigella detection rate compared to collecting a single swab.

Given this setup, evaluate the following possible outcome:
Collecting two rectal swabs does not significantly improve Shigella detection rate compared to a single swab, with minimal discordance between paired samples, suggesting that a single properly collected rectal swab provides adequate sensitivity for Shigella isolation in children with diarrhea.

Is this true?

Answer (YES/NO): NO